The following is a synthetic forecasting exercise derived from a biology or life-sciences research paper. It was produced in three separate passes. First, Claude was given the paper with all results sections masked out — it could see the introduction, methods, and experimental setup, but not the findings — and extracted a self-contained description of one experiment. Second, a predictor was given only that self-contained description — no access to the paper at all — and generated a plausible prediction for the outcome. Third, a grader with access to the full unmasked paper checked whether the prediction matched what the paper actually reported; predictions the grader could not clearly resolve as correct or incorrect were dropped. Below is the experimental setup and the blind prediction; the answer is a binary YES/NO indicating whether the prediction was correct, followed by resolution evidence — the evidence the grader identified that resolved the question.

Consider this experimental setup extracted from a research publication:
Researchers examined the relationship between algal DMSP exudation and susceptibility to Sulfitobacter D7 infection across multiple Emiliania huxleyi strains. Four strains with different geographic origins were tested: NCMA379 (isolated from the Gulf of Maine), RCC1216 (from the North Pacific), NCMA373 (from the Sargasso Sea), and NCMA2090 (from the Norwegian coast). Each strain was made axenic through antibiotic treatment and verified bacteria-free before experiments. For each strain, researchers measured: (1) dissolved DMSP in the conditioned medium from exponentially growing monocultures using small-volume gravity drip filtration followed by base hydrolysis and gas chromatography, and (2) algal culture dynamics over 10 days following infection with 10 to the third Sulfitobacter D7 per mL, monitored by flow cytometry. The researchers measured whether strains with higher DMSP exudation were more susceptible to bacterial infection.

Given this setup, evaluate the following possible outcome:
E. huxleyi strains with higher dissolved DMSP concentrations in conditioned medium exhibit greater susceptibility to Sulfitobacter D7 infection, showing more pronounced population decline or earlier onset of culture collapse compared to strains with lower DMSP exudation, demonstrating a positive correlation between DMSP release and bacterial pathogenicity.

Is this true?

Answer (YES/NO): YES